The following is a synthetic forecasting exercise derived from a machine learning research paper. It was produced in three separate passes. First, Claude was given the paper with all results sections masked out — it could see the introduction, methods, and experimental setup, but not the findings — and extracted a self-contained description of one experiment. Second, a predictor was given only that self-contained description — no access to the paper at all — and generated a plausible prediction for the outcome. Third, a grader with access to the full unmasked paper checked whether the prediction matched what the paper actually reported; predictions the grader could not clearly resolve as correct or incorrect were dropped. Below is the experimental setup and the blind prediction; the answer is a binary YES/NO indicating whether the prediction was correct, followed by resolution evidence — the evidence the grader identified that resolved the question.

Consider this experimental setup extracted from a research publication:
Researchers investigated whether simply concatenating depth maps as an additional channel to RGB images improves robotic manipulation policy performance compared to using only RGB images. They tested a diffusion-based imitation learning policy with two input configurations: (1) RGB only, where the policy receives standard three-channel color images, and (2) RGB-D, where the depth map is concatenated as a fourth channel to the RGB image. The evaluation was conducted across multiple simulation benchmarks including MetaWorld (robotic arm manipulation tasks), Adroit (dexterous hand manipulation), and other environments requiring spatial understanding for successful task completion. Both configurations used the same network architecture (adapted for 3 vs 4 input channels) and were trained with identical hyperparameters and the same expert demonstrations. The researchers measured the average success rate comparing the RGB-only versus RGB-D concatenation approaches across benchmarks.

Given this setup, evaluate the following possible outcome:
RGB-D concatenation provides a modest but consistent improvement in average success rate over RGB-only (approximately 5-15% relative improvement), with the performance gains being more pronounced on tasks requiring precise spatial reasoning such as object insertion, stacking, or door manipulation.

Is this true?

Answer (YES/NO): NO